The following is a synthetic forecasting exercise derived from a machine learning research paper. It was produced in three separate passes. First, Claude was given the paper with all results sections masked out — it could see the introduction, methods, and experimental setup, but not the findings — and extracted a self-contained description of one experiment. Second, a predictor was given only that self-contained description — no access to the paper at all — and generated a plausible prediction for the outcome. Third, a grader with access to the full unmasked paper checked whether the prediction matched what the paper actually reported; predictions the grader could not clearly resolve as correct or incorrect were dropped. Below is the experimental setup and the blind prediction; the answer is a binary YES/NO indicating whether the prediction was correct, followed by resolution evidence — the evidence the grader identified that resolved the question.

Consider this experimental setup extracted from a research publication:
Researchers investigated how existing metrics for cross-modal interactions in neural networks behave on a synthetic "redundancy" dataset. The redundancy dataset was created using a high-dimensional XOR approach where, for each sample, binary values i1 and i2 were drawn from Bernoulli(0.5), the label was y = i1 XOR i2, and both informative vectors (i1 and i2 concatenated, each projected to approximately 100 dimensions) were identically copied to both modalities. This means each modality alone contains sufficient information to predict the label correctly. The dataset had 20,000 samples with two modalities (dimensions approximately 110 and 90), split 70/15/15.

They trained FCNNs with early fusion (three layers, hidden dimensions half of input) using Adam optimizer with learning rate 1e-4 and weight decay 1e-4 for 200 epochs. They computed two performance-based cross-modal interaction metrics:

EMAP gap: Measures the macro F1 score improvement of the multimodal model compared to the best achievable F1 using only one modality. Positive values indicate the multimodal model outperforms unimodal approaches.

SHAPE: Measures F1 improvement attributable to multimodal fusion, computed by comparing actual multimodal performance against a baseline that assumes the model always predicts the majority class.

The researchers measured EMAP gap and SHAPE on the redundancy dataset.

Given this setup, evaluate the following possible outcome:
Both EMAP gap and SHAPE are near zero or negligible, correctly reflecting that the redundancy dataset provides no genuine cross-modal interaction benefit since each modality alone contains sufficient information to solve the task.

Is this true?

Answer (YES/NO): NO